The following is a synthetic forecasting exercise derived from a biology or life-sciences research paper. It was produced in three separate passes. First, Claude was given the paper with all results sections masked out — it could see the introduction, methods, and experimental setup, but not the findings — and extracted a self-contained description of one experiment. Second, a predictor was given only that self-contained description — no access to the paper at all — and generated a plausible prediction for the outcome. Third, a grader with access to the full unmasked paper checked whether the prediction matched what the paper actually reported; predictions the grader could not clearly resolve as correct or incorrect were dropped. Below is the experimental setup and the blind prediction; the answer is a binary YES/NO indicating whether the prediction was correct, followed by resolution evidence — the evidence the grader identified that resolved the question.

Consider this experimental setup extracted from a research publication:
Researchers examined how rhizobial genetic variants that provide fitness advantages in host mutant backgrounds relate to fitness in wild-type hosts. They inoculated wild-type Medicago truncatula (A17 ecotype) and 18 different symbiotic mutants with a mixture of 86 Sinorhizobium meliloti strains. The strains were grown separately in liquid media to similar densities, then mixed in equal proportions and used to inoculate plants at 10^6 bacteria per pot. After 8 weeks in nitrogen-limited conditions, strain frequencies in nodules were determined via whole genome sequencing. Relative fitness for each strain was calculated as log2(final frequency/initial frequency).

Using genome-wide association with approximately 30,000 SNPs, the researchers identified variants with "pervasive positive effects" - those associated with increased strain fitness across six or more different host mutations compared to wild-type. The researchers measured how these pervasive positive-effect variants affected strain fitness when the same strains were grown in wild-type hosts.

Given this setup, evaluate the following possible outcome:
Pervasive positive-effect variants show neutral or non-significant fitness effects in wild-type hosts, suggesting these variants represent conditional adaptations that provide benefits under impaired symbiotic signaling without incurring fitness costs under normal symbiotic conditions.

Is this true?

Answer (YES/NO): NO